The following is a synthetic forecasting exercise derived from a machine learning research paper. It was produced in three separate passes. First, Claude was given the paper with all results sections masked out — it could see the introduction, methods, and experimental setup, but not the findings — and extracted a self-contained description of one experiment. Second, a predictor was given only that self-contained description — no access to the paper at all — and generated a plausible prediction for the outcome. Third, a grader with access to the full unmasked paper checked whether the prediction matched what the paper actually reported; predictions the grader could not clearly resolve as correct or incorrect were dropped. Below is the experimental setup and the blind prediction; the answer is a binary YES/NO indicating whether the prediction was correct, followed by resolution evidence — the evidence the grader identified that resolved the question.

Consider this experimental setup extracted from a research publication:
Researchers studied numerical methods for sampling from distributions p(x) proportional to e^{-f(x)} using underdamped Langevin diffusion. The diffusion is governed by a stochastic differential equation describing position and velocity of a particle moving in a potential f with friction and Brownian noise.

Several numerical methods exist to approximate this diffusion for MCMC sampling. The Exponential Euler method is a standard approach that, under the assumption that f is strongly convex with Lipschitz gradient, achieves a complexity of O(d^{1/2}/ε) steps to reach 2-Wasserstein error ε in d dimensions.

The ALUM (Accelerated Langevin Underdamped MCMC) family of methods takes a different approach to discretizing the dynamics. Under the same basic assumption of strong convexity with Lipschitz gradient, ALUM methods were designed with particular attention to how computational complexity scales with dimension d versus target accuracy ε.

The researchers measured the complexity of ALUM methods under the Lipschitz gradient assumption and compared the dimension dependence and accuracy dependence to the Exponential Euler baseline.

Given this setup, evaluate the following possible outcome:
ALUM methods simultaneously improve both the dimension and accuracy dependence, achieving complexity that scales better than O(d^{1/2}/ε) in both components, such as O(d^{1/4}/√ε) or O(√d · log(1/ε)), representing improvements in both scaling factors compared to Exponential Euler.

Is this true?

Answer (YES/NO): YES